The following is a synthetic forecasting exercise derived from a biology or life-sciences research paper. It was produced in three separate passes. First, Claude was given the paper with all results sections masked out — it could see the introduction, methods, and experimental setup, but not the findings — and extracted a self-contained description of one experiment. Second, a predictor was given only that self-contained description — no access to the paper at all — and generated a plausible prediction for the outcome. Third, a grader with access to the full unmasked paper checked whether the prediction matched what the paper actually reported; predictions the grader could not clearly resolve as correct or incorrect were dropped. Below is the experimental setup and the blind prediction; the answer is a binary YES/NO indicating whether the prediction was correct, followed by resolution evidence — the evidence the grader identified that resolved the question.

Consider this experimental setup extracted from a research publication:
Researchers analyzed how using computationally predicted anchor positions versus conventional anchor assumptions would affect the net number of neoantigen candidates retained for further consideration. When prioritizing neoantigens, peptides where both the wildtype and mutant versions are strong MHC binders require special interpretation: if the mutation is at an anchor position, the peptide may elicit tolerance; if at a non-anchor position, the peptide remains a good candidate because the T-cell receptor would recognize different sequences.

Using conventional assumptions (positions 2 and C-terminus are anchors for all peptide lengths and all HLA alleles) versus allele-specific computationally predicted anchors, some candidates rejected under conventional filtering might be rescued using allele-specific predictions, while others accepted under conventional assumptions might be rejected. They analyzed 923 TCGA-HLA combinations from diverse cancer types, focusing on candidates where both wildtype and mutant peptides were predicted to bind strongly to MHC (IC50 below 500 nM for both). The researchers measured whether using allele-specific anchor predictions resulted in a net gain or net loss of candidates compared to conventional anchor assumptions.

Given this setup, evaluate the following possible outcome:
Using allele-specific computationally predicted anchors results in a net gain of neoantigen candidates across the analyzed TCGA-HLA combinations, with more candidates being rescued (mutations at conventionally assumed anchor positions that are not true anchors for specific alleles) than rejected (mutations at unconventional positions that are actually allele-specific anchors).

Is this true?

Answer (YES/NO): YES